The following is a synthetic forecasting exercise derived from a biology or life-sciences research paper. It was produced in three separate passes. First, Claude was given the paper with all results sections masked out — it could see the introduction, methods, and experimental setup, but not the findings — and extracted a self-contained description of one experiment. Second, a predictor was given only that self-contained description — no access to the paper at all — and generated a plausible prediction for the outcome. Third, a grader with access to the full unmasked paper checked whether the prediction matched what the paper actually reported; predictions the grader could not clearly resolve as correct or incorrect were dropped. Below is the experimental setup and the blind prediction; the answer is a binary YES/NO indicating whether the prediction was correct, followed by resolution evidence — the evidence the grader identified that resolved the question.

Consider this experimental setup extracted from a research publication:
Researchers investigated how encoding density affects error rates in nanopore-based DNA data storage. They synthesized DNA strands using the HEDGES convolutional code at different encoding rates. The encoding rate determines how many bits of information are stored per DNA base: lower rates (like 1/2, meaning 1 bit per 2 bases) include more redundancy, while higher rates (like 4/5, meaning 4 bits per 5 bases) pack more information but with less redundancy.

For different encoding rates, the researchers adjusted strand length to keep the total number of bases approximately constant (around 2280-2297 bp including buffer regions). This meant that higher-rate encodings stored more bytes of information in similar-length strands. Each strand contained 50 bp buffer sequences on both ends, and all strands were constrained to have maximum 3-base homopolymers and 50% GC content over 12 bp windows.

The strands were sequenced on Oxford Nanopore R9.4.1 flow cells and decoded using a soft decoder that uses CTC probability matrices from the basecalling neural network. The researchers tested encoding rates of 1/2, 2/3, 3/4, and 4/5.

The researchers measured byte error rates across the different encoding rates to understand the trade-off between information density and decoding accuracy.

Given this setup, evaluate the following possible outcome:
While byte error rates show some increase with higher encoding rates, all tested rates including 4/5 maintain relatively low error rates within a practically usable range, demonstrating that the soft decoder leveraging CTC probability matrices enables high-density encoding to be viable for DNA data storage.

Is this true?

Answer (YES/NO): NO